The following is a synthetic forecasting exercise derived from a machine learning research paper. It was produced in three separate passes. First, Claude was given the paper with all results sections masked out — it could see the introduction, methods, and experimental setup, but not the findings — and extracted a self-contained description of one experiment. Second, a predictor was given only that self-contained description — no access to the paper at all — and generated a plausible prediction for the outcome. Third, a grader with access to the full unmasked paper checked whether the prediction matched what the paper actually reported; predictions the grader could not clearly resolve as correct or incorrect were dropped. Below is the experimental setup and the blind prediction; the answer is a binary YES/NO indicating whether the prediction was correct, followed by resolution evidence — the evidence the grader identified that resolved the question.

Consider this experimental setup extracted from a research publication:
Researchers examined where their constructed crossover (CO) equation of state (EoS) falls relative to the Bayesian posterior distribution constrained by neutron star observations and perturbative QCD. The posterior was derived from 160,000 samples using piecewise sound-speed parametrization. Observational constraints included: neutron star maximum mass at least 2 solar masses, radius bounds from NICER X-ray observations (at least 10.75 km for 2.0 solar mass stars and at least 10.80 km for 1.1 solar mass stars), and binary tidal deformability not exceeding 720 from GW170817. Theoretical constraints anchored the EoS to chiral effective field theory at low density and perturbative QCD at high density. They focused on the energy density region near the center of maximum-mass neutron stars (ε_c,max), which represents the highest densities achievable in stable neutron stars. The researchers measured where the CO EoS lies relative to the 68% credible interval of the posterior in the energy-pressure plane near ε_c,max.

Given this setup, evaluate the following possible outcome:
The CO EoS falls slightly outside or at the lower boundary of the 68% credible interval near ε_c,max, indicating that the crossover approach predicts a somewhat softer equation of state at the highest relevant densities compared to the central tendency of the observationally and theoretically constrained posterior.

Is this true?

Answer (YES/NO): YES